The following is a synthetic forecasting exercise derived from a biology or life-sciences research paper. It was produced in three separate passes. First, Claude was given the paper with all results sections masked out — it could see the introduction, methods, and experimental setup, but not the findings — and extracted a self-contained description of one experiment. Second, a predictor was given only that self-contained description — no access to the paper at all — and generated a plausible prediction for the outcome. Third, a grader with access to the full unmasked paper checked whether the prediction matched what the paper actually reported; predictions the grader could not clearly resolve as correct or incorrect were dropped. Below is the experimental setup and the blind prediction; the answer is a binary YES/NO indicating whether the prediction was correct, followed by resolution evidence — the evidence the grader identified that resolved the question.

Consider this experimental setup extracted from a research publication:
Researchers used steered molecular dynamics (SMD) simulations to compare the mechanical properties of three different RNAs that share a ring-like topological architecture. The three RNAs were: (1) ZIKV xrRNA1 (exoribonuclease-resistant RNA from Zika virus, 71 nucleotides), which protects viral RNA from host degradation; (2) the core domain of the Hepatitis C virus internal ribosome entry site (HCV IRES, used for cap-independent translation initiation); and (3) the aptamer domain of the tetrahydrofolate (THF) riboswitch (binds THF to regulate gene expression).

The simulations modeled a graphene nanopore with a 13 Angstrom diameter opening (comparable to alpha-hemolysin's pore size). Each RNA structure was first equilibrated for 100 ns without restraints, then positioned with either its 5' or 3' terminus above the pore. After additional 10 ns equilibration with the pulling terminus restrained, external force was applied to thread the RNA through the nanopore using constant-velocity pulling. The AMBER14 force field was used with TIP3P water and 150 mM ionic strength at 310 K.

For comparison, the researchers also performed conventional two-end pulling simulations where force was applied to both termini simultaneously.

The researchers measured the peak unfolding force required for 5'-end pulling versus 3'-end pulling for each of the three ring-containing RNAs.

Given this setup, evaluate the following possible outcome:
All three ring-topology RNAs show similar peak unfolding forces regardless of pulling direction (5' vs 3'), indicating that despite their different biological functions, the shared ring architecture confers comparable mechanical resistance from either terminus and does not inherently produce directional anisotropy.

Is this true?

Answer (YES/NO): NO